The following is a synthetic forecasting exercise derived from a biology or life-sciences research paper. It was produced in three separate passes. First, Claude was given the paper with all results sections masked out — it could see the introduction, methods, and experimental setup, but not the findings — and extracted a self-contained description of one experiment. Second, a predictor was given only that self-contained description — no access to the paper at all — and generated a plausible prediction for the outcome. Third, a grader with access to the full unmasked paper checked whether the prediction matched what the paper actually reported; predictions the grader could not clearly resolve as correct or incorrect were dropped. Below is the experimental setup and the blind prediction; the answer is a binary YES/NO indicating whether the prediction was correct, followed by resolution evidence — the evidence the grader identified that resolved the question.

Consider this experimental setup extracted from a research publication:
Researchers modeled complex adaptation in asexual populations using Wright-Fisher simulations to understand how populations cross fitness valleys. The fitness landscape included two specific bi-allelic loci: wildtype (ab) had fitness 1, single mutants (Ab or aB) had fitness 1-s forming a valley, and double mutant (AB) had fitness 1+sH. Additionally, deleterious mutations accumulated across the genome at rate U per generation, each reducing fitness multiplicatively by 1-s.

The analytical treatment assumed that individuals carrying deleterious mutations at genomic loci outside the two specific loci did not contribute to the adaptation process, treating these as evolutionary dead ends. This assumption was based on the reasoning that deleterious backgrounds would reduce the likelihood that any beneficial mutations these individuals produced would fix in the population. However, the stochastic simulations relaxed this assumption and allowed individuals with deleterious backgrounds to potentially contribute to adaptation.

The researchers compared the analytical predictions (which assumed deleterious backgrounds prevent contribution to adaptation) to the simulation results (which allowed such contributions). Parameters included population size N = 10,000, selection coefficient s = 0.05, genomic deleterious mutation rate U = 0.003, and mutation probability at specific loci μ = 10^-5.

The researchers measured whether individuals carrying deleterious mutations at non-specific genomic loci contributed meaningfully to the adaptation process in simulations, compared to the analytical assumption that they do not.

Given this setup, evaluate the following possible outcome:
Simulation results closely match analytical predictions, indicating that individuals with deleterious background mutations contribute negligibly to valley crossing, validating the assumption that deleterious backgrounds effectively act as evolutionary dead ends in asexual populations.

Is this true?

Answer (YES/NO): NO